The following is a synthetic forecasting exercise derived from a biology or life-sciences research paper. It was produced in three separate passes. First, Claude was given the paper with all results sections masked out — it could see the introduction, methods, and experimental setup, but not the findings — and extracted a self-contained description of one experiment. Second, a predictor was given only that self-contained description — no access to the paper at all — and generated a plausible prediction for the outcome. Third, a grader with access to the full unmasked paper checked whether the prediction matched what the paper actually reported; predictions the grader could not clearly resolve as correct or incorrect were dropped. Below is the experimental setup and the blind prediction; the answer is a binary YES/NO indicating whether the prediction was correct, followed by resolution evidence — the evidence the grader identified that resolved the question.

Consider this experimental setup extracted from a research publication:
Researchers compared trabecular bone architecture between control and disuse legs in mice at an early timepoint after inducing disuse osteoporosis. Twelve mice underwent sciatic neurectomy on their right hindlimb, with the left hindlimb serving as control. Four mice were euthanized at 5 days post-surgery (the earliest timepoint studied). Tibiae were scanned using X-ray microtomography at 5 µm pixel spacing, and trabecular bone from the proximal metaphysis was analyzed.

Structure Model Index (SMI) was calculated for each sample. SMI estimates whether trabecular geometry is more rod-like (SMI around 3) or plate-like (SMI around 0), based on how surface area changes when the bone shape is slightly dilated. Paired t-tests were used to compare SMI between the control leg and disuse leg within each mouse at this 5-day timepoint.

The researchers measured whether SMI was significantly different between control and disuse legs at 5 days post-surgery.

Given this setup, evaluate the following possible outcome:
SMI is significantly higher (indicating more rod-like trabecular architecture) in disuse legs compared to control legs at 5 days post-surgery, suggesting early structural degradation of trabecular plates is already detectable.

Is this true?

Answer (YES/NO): YES